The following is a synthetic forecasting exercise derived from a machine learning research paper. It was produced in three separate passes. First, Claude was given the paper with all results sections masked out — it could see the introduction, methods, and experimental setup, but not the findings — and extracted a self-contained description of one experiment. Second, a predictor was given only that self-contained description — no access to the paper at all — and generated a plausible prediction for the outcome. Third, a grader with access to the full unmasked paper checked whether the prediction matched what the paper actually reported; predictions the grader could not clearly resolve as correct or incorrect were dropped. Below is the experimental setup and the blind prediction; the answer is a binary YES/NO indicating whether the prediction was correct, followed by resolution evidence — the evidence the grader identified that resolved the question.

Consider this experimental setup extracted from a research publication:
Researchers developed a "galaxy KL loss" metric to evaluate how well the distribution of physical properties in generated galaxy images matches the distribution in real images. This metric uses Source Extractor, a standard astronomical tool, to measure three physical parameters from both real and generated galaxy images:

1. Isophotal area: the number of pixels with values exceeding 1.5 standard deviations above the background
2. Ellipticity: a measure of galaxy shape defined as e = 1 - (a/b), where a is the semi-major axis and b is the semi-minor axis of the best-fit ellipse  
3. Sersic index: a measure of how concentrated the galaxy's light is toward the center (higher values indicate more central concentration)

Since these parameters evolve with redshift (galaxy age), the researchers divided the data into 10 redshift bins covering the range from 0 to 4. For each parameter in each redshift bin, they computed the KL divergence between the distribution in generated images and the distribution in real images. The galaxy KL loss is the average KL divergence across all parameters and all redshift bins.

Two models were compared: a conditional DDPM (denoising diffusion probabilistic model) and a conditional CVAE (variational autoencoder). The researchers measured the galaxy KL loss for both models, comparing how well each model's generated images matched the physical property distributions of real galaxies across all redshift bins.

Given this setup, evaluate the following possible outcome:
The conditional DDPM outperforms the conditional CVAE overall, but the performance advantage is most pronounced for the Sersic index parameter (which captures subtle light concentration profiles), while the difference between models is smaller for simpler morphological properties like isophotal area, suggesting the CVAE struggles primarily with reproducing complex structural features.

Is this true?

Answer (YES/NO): NO